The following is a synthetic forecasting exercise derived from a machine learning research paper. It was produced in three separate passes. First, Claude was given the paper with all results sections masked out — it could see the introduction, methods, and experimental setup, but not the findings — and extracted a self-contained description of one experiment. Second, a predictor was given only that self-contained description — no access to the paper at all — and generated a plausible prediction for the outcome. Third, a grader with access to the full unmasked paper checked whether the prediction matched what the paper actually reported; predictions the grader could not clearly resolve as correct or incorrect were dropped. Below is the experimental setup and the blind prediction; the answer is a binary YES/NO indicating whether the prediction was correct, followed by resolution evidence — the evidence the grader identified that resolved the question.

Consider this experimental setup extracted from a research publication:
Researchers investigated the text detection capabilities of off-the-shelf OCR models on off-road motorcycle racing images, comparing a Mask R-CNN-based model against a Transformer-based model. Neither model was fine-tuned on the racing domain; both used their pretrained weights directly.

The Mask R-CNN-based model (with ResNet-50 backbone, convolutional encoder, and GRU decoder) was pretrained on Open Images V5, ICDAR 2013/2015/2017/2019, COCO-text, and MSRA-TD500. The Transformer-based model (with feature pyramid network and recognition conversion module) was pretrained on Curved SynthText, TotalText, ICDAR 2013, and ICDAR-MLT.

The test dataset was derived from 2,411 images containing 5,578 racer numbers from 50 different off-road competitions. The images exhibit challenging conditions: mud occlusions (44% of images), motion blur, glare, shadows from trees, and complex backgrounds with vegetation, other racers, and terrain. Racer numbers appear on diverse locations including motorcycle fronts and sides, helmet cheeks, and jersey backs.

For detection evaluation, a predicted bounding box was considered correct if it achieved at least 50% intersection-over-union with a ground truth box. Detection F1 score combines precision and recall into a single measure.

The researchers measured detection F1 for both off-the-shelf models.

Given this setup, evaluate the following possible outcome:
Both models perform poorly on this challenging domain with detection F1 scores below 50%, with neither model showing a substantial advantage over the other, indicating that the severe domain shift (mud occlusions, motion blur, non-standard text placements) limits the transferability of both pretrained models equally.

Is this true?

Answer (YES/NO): YES